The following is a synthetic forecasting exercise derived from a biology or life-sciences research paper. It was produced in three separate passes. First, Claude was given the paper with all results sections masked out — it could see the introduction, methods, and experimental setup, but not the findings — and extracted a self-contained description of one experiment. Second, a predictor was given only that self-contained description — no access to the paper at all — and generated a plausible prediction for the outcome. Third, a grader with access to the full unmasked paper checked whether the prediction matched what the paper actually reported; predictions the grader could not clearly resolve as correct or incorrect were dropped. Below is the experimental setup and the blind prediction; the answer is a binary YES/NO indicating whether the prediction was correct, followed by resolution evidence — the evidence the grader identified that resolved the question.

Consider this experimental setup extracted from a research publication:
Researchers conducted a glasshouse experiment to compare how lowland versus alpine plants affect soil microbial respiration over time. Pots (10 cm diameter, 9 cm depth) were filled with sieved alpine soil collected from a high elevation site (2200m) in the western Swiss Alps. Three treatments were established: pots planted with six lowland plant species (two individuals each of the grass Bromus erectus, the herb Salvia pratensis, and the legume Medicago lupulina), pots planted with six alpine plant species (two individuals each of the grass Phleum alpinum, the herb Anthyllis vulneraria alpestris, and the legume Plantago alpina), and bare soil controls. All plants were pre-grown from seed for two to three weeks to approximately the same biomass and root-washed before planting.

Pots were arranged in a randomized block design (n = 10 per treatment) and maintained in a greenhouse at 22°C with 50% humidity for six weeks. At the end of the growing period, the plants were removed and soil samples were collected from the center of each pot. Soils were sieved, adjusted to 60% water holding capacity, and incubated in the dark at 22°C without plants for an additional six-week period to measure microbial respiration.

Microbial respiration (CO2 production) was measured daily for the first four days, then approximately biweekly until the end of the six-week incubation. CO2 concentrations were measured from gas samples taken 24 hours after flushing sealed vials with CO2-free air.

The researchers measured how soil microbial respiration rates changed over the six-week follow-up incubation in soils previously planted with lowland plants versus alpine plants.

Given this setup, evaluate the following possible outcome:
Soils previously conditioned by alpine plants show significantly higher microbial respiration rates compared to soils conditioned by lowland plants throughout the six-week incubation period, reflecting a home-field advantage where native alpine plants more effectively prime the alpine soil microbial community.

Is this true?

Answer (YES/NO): NO